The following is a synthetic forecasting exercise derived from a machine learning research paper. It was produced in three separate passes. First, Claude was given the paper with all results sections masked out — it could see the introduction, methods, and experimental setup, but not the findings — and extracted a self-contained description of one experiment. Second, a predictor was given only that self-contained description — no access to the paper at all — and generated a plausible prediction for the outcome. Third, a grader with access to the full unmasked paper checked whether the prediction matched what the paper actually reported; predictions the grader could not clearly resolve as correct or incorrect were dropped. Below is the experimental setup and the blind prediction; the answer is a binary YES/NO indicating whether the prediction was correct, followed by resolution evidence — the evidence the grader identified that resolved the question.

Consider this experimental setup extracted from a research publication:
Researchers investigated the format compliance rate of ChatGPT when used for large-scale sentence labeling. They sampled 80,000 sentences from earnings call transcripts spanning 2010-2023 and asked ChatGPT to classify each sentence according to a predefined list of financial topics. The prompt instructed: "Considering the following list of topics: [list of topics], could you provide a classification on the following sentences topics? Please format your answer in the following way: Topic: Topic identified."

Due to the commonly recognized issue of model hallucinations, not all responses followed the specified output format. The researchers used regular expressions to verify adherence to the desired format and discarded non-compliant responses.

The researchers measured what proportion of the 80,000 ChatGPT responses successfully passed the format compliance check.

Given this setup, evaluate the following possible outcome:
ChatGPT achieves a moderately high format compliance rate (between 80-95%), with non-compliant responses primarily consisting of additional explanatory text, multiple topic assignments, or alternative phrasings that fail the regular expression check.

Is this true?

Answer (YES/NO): NO